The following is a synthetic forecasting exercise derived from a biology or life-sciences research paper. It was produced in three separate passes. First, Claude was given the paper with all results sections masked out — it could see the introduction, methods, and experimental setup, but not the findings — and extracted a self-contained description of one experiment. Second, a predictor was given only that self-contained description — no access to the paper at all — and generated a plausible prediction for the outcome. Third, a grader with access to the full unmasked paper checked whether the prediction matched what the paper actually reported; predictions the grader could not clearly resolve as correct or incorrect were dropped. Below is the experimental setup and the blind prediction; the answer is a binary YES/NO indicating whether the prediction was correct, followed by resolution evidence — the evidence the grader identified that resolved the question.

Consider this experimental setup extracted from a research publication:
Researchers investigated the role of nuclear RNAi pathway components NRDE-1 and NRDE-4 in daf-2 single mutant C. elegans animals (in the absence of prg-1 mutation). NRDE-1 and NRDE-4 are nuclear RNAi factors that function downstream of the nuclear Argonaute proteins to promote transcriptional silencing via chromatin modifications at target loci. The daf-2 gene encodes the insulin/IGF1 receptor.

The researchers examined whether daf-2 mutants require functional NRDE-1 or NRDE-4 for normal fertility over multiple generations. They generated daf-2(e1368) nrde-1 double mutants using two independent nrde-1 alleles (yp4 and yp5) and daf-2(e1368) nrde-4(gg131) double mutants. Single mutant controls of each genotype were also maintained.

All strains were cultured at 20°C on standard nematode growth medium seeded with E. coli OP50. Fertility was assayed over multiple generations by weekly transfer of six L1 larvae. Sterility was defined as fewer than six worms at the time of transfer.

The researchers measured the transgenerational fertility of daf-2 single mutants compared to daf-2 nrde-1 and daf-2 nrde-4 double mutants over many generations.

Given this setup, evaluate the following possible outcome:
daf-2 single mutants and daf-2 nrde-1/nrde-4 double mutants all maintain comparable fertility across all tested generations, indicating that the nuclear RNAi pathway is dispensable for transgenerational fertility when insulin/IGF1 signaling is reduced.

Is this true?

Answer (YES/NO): NO